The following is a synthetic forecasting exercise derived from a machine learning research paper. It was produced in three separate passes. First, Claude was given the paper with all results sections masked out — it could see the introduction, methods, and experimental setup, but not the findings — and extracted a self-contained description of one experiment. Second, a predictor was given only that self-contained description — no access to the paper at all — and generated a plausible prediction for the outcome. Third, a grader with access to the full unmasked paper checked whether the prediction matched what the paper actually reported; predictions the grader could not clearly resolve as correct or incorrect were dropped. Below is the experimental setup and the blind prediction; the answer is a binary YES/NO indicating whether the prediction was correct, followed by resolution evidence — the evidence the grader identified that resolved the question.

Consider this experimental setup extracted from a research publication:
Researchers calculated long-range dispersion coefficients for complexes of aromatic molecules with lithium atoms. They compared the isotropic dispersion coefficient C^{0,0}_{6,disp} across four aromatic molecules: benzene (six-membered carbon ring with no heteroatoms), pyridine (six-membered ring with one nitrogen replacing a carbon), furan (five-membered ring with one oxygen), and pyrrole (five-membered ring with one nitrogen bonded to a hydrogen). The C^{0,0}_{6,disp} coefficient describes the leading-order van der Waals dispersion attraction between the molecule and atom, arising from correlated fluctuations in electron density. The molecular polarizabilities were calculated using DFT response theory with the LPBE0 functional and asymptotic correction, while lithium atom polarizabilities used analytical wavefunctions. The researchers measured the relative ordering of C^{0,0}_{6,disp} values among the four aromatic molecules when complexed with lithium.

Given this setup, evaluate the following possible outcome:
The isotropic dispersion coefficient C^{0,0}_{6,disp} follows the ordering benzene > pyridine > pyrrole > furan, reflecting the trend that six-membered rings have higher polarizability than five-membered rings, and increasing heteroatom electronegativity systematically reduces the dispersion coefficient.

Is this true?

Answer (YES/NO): YES